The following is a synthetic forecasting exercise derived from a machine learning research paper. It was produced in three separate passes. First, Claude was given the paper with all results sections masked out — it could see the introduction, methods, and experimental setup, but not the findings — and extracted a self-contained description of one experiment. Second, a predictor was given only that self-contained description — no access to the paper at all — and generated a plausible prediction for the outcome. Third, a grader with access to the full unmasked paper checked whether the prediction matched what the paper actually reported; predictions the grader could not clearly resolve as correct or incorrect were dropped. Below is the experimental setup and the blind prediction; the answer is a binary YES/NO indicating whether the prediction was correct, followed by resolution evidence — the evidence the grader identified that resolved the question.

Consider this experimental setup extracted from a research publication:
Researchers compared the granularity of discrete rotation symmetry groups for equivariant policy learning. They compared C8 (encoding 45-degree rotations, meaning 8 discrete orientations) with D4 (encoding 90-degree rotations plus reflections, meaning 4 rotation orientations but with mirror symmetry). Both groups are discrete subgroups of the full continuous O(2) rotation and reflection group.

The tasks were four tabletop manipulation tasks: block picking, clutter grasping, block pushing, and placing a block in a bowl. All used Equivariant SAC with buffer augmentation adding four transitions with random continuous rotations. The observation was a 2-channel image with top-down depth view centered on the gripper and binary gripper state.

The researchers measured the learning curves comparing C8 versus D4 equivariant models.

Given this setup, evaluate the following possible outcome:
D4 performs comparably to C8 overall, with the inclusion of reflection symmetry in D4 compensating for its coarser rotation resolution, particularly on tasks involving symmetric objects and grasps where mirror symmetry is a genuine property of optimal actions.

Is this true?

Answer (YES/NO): NO